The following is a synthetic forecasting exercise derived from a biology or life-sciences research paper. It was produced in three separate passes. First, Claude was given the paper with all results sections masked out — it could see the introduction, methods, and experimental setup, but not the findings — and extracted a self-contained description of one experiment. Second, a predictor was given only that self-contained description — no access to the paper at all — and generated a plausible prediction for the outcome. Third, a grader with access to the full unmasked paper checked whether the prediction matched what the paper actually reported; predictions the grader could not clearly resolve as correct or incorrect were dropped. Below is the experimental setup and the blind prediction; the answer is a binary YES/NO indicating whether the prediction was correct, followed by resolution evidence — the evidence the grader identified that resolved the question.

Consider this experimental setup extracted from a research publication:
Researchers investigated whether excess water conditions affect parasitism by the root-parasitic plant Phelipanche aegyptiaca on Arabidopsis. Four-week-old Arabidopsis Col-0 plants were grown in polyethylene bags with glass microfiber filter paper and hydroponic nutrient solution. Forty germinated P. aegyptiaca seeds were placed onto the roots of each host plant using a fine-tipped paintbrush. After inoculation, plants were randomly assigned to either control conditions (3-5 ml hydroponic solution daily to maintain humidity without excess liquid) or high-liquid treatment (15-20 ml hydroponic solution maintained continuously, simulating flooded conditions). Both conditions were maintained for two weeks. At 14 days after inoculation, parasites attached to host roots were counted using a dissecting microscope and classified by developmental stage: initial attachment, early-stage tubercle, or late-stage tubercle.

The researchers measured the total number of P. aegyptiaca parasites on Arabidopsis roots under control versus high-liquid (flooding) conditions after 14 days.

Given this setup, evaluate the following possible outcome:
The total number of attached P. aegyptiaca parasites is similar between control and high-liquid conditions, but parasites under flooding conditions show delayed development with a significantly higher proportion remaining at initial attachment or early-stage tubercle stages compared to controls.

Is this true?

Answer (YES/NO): NO